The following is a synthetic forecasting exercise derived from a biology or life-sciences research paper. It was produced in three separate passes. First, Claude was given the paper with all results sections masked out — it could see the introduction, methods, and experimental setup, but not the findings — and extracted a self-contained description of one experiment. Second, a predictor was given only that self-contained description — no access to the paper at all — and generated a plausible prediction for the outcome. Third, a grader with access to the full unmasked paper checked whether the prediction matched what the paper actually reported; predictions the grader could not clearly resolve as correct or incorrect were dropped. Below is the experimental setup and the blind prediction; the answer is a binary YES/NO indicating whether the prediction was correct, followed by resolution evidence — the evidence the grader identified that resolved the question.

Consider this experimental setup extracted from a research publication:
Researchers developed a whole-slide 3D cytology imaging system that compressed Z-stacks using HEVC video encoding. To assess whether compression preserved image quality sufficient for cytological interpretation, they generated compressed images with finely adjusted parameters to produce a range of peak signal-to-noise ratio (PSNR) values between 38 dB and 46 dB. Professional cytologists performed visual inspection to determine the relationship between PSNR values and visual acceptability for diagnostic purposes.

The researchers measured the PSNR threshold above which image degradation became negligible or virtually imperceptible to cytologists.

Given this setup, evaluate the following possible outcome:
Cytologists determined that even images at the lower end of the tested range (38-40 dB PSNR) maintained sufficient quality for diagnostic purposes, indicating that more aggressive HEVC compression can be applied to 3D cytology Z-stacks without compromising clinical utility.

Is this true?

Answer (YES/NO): NO